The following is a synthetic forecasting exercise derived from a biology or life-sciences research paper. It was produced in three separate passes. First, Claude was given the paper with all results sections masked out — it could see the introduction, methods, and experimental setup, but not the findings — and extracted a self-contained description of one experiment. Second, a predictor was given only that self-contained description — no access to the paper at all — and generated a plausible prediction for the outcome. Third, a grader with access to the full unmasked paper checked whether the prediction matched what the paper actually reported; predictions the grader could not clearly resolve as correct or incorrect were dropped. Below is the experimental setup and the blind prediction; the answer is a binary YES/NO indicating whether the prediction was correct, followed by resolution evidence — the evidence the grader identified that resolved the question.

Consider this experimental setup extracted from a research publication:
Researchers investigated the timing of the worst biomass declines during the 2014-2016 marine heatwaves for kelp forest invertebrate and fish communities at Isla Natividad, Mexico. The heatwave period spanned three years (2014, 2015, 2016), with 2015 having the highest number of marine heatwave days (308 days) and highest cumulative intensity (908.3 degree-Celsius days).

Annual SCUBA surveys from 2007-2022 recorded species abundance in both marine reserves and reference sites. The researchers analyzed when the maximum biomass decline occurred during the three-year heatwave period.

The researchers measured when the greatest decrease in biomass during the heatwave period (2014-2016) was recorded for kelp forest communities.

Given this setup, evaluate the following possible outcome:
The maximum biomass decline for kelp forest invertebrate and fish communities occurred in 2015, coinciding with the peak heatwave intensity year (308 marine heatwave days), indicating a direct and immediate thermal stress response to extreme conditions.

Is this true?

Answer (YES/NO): NO